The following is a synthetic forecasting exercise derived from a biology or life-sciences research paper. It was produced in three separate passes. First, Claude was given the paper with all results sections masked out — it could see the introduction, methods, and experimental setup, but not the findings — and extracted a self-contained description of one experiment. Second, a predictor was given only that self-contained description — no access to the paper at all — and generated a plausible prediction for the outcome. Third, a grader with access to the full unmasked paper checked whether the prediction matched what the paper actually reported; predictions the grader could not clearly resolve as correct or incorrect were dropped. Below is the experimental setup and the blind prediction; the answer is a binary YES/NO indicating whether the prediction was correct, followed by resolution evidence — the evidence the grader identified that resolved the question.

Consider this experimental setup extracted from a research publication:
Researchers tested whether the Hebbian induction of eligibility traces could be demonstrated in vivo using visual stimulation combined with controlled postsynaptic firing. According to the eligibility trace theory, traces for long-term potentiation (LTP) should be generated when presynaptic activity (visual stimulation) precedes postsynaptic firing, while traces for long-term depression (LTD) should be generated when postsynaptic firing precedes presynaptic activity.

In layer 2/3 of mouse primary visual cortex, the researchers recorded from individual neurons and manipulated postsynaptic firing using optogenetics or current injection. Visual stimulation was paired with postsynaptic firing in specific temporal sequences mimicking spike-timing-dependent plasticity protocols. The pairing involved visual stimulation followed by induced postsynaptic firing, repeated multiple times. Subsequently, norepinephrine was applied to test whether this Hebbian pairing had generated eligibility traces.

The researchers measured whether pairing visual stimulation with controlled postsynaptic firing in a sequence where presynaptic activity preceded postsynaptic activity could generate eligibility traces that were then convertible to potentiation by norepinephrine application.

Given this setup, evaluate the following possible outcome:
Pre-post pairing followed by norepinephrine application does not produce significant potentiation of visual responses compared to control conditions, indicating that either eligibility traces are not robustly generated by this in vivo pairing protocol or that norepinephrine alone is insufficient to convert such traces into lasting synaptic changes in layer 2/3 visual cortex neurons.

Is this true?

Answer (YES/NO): NO